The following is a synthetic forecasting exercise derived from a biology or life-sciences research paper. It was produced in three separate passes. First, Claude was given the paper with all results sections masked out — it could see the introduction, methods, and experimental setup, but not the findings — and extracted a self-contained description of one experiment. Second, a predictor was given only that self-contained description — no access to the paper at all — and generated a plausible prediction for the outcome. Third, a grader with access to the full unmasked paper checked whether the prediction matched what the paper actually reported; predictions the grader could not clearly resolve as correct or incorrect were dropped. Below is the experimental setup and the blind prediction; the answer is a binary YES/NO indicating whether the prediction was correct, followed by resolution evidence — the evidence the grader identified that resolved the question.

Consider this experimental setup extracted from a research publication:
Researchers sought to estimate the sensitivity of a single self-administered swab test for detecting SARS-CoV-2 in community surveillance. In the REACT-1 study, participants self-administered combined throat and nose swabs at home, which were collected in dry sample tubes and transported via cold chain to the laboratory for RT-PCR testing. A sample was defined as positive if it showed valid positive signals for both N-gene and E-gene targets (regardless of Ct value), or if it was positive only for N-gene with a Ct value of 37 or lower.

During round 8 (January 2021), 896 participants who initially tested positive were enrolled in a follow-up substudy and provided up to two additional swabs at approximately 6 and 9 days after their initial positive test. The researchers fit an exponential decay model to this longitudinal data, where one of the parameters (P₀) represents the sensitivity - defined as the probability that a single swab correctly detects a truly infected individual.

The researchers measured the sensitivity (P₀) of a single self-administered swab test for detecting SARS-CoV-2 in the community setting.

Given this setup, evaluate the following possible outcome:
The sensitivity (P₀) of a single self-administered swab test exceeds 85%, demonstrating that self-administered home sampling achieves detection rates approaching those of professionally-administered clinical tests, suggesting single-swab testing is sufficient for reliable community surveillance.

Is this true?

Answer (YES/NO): NO